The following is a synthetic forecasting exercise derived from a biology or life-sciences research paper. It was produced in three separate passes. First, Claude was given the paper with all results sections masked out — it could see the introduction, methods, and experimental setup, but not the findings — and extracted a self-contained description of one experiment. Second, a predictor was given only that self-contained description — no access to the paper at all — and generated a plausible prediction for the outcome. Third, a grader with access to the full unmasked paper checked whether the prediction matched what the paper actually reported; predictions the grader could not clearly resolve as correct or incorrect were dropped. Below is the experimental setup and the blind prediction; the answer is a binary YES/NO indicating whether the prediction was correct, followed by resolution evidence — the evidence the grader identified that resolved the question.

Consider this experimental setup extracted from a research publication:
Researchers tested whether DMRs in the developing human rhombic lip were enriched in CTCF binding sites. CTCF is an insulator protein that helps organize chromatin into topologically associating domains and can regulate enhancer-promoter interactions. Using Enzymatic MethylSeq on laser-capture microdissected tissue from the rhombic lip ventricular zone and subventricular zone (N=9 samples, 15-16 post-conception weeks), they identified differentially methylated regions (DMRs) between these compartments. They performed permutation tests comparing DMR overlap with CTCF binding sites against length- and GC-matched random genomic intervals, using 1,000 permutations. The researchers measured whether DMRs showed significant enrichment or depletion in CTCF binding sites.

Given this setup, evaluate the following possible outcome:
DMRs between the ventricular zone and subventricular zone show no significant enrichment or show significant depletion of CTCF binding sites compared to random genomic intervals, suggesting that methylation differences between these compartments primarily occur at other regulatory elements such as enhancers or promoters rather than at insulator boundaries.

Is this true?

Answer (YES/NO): NO